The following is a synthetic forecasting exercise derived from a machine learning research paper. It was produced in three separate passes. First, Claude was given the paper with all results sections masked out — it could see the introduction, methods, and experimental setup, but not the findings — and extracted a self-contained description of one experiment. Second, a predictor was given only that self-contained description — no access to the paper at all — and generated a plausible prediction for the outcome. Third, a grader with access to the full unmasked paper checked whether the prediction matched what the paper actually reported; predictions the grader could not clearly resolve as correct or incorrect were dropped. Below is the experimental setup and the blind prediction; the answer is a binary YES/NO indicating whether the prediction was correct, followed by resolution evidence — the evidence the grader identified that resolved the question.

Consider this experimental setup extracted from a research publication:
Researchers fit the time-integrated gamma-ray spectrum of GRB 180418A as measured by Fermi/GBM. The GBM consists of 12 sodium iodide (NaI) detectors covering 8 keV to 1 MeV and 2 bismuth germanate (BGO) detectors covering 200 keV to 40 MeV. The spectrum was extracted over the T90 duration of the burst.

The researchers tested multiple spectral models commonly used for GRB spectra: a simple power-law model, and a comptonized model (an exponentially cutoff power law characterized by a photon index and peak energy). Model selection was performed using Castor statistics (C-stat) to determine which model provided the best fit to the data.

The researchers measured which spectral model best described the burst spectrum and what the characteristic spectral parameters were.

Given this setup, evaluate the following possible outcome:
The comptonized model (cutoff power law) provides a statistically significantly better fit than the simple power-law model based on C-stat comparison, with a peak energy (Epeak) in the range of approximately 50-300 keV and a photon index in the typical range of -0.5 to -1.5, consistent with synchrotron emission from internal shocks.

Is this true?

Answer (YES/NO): NO